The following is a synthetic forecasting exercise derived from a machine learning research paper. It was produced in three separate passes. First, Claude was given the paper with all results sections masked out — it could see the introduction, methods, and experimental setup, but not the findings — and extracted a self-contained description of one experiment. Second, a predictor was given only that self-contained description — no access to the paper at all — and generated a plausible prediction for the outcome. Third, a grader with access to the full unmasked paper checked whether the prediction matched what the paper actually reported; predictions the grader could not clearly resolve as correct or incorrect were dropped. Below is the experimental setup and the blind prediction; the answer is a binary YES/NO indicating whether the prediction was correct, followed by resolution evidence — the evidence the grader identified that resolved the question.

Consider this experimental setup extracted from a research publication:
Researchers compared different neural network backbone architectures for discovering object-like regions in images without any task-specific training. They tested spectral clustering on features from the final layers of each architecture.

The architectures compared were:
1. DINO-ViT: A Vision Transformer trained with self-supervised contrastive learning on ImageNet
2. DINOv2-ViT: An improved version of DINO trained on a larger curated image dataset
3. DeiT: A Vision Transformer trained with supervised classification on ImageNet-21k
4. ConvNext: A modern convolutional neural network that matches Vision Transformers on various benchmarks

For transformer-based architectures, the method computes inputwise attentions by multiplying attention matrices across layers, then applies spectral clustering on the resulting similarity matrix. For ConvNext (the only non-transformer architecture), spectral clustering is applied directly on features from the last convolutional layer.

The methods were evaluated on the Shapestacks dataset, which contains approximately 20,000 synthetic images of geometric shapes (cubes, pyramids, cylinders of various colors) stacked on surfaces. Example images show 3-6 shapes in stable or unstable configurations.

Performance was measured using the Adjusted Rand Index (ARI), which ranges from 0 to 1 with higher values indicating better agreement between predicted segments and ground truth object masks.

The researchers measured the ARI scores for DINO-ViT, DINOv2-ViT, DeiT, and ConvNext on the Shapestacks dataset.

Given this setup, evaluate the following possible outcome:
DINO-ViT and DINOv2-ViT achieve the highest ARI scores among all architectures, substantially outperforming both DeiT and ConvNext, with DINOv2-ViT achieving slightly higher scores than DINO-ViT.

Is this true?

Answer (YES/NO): NO